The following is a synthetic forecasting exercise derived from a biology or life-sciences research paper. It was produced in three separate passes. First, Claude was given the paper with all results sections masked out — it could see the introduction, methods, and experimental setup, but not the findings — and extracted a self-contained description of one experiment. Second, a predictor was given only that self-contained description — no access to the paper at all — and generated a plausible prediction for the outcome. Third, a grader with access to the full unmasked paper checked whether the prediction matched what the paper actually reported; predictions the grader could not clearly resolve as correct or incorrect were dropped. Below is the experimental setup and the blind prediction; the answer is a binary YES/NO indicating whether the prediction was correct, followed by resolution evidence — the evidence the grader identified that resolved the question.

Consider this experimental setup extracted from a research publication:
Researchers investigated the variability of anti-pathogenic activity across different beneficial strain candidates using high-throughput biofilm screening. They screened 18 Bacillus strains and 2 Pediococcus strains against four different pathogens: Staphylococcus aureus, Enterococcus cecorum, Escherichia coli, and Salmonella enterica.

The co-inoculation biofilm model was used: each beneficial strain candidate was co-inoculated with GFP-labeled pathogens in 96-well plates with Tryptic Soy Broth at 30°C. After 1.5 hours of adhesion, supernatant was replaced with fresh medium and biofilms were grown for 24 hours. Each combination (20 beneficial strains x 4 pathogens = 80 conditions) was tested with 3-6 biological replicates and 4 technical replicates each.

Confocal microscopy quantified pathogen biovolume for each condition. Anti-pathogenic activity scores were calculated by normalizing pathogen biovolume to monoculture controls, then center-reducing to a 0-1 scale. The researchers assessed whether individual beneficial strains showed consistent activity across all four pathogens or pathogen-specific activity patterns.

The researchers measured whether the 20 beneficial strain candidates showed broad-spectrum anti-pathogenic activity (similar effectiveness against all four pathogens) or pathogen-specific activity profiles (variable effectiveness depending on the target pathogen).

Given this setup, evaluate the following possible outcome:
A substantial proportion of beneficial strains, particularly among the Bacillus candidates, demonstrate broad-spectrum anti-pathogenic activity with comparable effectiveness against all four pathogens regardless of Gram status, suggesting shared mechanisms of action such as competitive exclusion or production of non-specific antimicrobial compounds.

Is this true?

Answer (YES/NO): NO